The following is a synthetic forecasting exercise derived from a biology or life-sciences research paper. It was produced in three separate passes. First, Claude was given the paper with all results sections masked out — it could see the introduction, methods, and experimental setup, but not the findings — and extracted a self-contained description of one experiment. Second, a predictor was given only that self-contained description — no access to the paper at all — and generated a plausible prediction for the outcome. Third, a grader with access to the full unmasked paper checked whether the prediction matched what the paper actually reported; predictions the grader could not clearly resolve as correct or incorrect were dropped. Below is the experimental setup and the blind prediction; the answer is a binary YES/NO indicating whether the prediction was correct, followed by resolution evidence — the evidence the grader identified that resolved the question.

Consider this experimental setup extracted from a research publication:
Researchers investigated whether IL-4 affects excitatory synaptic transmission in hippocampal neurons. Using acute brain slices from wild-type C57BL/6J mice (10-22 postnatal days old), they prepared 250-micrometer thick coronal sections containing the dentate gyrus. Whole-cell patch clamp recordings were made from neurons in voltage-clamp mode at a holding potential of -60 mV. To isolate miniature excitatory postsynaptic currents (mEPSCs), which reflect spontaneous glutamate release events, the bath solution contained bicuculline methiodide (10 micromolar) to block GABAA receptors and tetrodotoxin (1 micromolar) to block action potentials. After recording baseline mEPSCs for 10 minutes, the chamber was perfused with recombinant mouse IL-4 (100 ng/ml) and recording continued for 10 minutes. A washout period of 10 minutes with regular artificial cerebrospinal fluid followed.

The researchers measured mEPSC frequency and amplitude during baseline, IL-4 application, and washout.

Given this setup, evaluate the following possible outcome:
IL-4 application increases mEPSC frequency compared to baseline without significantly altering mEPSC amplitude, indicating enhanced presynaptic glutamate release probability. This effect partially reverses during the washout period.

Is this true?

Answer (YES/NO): NO